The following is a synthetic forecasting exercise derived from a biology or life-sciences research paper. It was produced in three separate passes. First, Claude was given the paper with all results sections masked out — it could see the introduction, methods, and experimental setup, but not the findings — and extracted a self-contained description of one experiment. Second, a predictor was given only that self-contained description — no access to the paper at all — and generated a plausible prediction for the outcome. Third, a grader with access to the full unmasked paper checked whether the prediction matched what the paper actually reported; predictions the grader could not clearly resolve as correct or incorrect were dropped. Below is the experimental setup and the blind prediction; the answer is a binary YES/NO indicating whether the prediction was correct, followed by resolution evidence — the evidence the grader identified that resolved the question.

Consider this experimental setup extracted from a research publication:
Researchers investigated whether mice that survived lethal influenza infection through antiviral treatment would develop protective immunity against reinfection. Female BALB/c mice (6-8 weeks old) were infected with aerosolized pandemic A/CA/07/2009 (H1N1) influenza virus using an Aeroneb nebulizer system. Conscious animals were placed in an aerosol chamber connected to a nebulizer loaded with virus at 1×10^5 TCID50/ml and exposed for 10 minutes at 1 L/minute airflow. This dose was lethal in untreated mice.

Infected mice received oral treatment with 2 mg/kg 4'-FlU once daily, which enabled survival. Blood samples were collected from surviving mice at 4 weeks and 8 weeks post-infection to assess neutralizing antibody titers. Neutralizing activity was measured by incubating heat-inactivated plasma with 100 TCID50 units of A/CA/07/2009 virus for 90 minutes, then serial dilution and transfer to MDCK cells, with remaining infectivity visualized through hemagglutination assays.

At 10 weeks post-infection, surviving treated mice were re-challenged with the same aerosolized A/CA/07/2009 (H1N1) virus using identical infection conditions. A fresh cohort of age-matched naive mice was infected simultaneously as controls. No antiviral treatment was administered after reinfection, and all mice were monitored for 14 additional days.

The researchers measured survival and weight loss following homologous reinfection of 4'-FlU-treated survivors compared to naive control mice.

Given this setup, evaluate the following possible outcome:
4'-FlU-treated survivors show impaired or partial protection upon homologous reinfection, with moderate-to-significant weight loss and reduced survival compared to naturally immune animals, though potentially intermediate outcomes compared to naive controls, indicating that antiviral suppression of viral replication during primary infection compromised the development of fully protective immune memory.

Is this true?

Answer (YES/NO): NO